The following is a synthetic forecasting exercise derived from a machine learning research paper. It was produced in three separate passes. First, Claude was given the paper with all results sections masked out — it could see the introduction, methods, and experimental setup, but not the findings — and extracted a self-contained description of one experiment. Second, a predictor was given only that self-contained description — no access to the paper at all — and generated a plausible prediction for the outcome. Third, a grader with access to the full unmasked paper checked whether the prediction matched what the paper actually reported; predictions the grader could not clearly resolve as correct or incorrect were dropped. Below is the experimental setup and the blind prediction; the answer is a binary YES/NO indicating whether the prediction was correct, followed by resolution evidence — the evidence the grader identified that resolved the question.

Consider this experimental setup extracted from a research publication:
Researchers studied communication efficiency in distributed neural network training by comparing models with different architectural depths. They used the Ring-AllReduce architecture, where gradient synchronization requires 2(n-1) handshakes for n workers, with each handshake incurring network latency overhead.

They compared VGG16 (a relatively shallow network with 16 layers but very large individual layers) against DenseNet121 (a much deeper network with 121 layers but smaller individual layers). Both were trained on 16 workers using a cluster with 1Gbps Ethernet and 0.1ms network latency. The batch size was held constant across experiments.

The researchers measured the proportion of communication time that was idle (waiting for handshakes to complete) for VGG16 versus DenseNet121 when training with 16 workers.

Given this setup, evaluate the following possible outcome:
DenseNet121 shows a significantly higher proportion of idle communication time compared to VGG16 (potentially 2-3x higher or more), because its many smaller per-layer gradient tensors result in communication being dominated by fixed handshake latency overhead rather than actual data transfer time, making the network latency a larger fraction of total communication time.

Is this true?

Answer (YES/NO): YES